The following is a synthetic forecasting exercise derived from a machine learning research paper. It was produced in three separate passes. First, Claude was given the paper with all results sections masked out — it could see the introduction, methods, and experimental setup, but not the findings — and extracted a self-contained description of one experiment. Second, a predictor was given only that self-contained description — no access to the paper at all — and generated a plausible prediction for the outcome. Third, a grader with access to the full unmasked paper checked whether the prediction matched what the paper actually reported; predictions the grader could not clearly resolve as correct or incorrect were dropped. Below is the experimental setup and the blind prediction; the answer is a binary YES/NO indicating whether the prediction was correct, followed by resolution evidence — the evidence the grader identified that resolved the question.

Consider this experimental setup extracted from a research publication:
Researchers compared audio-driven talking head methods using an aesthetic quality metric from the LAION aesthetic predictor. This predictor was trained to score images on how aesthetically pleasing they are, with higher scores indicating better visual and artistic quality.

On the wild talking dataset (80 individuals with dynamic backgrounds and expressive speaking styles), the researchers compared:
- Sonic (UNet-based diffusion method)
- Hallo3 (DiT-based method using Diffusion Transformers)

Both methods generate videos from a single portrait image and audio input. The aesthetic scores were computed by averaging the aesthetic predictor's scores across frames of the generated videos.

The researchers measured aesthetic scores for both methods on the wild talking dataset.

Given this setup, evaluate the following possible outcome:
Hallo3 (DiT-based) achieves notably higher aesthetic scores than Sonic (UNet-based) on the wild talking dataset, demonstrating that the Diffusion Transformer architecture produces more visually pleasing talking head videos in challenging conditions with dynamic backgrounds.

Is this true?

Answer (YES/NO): NO